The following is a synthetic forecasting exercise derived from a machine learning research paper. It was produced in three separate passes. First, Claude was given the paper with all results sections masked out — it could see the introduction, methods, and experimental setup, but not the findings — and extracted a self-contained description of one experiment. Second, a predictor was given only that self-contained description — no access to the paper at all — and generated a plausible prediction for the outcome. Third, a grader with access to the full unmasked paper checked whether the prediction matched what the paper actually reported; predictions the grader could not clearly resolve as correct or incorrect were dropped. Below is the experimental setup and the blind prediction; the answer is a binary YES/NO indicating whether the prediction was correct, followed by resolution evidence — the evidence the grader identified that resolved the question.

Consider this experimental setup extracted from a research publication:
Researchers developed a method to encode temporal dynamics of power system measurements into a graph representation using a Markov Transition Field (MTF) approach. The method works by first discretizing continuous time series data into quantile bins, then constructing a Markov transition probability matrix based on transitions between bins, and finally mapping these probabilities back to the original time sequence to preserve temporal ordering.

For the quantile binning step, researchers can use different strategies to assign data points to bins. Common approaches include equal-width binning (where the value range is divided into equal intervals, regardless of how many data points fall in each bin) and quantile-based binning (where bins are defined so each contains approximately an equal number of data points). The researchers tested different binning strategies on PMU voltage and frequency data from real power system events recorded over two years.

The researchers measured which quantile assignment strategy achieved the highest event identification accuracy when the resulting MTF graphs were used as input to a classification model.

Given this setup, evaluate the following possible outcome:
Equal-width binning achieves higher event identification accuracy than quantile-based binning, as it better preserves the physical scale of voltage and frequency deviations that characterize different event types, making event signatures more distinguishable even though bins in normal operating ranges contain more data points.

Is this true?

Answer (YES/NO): NO